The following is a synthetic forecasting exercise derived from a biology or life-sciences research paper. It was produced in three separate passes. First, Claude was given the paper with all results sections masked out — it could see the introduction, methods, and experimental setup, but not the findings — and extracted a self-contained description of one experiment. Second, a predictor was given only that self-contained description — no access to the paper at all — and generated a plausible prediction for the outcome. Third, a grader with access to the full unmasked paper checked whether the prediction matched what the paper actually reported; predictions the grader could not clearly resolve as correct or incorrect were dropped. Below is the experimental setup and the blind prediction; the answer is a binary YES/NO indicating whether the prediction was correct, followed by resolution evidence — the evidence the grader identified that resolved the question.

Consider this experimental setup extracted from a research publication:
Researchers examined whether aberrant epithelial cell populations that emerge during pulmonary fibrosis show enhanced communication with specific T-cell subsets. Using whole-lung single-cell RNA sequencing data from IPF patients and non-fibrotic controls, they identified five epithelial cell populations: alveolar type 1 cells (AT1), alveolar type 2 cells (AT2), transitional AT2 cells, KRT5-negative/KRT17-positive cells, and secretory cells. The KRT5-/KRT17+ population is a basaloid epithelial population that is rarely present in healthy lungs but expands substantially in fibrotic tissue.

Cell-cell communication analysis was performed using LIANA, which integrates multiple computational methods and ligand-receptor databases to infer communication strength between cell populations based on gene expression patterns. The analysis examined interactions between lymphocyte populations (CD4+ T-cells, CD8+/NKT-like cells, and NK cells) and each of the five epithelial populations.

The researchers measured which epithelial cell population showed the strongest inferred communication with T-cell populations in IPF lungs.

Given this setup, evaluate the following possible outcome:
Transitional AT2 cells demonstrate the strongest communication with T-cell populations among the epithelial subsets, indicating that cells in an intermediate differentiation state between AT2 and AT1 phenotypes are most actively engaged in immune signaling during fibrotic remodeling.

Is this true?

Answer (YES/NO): NO